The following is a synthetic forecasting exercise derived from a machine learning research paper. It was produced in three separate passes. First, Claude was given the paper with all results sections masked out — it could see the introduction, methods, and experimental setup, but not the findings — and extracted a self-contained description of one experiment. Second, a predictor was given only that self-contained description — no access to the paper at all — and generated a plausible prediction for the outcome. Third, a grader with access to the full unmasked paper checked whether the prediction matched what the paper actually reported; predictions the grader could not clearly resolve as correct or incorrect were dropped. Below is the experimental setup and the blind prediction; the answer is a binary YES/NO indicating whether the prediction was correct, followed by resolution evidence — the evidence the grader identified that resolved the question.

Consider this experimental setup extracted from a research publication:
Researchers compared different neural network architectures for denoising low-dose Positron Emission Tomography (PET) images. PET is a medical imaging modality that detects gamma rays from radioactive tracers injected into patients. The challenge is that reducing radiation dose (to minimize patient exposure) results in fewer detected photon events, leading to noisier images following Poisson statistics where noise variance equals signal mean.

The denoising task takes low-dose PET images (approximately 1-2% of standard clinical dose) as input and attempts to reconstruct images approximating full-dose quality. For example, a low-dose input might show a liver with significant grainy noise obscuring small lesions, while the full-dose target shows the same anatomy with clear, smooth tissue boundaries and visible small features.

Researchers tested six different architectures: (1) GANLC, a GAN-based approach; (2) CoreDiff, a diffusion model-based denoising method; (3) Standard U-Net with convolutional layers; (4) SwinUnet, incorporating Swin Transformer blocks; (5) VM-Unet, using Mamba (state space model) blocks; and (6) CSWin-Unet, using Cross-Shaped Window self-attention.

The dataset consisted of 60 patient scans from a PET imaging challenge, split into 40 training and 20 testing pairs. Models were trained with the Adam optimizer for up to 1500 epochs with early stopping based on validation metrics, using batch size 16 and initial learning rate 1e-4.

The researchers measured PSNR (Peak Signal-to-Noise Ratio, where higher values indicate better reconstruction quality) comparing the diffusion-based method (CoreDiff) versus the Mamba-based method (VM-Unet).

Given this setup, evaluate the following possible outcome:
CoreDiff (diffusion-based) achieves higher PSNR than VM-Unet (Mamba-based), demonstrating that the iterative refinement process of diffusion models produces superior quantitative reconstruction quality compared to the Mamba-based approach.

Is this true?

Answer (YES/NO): YES